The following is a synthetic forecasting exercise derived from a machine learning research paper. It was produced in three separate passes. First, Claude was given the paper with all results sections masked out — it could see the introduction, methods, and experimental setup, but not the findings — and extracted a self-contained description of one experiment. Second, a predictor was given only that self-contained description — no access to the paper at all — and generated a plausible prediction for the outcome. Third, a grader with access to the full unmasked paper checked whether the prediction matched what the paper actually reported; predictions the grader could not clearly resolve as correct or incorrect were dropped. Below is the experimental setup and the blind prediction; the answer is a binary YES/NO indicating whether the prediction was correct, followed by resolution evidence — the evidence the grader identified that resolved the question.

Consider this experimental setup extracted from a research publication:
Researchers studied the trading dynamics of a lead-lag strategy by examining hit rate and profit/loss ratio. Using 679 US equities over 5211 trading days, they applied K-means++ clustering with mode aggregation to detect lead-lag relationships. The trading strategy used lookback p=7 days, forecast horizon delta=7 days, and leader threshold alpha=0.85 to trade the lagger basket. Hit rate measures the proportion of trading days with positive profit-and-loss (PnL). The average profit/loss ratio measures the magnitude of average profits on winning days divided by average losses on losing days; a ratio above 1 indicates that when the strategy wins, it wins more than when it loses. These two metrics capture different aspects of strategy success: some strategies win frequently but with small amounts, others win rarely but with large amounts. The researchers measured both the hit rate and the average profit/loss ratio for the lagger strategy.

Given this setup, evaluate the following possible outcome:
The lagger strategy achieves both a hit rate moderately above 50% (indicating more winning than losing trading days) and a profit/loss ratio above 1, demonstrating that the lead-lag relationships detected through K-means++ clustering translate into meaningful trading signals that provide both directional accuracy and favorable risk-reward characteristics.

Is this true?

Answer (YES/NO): YES